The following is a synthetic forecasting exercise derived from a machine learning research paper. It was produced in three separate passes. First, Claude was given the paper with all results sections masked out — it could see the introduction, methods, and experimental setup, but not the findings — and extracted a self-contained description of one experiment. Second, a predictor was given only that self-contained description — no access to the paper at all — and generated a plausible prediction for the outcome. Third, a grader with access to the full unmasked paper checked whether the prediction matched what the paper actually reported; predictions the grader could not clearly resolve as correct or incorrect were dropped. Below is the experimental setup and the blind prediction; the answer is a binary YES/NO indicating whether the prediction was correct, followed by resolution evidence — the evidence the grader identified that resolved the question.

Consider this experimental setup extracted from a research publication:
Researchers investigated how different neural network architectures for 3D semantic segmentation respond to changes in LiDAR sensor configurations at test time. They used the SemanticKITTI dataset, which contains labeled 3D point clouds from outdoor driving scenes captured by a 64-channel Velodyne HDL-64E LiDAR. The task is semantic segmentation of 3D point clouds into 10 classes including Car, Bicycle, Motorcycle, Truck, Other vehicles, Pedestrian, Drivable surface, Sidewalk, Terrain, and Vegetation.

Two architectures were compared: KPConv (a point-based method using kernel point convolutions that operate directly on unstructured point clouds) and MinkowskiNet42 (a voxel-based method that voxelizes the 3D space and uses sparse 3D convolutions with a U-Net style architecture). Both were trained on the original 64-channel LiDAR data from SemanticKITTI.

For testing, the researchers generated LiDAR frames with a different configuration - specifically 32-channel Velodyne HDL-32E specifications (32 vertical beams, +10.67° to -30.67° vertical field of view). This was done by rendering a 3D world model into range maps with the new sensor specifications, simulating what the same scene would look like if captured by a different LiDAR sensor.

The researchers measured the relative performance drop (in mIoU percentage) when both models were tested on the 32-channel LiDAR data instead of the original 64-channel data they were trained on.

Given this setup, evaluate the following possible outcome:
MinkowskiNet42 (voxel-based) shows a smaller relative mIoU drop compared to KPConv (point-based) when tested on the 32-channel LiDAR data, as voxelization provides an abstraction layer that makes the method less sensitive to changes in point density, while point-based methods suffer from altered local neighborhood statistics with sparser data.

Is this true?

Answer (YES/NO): YES